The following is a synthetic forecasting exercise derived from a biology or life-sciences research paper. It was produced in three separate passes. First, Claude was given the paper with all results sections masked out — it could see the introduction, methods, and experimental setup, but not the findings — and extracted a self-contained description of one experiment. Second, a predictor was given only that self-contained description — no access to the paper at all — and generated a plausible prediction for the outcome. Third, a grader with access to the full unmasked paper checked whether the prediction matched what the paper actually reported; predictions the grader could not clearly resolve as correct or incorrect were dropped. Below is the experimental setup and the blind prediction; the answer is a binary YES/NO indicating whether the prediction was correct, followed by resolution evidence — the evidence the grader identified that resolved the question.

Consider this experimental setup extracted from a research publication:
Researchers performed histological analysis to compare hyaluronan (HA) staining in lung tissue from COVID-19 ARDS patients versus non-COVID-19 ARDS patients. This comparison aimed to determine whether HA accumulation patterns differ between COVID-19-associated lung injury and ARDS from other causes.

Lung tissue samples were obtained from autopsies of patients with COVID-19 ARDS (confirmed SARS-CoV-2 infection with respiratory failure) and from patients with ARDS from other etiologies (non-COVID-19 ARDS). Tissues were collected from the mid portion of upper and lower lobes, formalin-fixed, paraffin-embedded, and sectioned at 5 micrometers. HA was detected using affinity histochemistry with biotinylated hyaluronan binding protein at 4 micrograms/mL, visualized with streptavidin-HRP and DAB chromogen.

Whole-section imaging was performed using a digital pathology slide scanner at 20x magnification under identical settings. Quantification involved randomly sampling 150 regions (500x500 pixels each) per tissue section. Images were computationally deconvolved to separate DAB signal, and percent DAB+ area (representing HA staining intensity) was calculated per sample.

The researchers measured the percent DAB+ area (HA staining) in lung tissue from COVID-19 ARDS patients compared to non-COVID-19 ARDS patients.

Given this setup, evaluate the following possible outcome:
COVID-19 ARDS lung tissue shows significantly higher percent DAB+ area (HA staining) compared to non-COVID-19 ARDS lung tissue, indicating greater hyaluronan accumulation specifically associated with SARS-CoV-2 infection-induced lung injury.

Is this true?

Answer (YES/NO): NO